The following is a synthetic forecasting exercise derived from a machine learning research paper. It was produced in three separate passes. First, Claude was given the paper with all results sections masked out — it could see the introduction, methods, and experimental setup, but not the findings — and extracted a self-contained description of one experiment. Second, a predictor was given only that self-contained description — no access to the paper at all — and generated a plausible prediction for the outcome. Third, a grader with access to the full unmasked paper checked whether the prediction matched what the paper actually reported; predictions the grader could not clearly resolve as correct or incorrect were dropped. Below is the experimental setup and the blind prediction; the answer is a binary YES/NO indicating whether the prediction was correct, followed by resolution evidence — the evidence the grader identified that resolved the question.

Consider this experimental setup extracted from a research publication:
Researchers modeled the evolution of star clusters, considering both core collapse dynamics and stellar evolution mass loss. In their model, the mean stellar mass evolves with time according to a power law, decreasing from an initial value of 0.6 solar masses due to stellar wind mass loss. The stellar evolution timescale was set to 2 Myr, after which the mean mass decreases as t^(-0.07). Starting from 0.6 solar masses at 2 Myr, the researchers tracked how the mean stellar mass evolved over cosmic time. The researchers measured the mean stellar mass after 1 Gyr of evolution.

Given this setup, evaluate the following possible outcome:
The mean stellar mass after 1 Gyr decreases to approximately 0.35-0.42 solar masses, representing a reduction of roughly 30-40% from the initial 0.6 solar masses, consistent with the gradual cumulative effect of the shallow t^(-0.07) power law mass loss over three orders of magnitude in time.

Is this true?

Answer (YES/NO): YES